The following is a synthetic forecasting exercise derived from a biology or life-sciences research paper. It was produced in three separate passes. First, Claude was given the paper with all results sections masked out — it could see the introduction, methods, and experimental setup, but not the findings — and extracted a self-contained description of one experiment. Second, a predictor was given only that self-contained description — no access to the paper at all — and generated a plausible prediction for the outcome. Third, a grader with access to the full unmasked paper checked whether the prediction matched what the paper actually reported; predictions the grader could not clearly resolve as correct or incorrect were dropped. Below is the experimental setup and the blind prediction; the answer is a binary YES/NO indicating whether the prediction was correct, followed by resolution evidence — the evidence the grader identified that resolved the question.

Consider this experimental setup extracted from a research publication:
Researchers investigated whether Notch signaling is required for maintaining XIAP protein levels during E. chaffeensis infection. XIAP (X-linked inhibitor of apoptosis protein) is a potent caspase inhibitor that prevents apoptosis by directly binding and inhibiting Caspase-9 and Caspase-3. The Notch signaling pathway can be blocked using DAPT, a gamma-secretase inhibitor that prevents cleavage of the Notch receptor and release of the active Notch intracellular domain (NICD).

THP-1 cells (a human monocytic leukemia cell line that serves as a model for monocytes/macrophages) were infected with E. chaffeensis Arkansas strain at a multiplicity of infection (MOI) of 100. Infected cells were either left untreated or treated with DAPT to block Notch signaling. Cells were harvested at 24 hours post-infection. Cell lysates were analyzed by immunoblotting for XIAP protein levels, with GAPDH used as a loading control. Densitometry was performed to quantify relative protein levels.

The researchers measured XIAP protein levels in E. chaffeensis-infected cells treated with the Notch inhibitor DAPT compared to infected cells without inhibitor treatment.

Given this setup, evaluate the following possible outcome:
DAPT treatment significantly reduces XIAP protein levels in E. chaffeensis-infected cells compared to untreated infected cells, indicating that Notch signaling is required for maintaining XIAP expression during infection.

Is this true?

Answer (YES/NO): YES